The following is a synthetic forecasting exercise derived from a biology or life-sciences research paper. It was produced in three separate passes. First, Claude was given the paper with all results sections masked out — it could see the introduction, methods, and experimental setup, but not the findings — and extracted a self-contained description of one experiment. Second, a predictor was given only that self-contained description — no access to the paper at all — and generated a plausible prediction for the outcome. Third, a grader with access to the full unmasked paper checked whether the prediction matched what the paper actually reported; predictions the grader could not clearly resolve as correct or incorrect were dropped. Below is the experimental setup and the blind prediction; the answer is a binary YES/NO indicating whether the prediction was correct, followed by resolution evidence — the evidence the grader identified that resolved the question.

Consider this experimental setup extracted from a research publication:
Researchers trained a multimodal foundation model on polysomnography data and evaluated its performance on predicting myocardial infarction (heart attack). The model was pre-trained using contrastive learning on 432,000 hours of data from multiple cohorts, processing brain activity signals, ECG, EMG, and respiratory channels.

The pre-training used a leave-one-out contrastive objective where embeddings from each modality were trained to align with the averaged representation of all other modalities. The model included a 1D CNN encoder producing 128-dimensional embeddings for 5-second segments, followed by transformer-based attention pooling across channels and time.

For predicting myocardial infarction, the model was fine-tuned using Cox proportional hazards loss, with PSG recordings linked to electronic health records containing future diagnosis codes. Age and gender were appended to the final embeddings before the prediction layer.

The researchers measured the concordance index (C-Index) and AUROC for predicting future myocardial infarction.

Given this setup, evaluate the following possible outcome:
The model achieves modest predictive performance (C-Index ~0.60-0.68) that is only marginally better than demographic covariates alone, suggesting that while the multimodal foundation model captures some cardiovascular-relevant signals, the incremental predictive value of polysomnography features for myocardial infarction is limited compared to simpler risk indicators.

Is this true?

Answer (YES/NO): NO